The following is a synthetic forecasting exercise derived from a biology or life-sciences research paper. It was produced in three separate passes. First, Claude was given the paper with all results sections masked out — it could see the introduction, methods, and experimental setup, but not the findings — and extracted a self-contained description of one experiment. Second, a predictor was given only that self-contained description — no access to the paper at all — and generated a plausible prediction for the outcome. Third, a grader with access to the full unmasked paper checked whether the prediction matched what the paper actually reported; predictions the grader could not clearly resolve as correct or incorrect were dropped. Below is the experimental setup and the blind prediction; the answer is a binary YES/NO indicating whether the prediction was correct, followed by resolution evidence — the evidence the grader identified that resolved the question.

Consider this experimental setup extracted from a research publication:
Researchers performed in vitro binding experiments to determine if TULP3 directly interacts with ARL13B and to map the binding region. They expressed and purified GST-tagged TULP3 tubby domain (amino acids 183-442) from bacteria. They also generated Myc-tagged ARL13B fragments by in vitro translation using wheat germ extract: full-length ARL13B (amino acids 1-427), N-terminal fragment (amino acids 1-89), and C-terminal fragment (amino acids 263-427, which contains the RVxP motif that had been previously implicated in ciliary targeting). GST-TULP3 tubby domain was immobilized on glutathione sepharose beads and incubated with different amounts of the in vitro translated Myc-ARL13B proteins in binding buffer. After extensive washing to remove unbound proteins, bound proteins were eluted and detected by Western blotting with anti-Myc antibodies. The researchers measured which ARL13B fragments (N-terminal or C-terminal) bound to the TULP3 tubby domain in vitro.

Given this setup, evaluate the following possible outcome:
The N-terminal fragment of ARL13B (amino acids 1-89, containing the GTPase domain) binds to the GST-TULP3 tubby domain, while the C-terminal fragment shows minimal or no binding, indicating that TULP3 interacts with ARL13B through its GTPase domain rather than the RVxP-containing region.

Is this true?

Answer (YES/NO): NO